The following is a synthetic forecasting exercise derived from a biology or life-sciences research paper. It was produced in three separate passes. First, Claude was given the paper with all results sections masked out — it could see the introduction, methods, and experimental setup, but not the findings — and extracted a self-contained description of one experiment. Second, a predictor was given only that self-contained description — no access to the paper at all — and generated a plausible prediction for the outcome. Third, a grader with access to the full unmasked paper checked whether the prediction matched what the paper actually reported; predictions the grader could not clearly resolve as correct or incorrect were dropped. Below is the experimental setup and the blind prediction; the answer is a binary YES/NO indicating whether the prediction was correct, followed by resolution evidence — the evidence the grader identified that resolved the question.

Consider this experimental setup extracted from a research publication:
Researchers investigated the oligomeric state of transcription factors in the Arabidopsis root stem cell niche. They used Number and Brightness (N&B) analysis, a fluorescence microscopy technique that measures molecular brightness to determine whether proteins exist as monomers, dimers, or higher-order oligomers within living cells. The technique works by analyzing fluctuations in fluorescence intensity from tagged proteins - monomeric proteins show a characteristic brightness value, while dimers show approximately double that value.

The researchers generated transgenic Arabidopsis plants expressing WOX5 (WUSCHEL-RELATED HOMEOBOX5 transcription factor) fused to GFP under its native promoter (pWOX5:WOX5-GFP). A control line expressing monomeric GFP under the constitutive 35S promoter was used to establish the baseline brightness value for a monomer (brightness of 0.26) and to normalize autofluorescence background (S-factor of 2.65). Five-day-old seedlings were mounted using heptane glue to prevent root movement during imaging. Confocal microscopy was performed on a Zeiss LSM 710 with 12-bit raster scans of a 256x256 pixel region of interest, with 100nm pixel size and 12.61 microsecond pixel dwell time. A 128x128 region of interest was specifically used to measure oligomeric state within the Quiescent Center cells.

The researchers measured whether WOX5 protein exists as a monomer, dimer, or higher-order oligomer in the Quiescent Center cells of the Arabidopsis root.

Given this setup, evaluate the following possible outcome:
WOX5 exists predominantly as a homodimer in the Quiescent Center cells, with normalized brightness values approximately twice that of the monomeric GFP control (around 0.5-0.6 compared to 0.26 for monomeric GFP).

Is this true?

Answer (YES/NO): NO